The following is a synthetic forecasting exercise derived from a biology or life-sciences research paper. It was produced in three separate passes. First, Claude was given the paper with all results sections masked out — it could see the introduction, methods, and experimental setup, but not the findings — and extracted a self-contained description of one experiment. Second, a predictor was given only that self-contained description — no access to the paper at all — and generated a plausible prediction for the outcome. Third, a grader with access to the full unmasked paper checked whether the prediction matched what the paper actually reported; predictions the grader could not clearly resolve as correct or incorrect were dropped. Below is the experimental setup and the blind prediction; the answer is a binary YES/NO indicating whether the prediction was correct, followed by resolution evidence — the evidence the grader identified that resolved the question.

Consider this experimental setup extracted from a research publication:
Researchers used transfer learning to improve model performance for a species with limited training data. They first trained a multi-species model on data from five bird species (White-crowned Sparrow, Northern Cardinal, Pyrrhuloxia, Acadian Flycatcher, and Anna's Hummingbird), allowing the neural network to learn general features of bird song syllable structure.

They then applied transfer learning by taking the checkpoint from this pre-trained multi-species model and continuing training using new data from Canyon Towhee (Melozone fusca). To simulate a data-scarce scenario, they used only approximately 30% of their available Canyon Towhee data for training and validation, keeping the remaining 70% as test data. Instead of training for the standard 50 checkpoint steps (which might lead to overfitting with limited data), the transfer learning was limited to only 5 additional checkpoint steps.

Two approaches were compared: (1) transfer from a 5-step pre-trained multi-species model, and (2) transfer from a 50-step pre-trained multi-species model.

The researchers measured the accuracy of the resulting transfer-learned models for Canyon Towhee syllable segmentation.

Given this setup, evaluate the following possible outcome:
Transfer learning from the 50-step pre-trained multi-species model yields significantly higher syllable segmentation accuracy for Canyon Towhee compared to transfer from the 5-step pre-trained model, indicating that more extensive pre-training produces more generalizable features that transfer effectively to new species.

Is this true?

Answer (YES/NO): NO